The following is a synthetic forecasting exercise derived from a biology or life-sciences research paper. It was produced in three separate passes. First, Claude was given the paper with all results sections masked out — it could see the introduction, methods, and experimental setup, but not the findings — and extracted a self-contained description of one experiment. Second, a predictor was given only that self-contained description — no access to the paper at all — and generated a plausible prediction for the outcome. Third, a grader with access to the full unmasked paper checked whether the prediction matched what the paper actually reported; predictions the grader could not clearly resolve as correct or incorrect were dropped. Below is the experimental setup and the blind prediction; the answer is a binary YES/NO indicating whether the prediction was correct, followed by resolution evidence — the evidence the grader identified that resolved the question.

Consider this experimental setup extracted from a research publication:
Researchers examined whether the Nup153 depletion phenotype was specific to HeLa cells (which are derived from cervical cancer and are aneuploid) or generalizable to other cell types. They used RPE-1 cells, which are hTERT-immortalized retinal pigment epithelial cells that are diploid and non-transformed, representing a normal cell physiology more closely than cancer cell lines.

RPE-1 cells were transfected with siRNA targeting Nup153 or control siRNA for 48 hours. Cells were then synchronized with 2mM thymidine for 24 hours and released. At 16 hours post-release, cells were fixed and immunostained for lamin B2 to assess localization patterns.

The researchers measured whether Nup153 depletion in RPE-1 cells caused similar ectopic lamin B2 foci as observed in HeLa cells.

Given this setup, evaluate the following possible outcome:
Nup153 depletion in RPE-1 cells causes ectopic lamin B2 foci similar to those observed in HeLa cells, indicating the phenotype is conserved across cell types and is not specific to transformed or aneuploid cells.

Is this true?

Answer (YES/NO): YES